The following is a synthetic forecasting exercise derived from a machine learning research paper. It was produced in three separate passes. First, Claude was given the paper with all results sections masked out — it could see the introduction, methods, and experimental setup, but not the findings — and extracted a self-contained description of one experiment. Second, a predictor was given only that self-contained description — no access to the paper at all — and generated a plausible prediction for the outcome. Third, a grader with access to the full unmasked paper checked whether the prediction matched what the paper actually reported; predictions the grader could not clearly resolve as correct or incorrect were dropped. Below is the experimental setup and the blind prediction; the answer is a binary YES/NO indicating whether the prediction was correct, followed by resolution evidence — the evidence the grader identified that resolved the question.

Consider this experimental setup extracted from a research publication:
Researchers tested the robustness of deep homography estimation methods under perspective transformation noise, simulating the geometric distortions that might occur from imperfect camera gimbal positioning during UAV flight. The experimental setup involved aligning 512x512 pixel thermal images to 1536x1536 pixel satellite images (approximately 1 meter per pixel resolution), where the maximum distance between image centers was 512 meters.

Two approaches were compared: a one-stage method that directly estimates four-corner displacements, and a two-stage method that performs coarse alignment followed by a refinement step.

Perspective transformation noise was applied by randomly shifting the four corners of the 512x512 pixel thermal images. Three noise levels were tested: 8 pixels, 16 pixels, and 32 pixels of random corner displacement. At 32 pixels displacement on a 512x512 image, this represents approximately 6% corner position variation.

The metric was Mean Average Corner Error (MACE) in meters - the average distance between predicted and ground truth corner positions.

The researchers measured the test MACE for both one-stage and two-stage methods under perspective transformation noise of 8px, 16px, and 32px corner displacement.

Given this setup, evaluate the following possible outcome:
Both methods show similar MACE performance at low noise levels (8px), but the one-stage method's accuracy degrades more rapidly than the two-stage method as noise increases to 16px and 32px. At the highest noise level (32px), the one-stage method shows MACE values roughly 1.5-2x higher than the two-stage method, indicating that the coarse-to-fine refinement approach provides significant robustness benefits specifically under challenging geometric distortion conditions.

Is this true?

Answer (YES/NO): NO